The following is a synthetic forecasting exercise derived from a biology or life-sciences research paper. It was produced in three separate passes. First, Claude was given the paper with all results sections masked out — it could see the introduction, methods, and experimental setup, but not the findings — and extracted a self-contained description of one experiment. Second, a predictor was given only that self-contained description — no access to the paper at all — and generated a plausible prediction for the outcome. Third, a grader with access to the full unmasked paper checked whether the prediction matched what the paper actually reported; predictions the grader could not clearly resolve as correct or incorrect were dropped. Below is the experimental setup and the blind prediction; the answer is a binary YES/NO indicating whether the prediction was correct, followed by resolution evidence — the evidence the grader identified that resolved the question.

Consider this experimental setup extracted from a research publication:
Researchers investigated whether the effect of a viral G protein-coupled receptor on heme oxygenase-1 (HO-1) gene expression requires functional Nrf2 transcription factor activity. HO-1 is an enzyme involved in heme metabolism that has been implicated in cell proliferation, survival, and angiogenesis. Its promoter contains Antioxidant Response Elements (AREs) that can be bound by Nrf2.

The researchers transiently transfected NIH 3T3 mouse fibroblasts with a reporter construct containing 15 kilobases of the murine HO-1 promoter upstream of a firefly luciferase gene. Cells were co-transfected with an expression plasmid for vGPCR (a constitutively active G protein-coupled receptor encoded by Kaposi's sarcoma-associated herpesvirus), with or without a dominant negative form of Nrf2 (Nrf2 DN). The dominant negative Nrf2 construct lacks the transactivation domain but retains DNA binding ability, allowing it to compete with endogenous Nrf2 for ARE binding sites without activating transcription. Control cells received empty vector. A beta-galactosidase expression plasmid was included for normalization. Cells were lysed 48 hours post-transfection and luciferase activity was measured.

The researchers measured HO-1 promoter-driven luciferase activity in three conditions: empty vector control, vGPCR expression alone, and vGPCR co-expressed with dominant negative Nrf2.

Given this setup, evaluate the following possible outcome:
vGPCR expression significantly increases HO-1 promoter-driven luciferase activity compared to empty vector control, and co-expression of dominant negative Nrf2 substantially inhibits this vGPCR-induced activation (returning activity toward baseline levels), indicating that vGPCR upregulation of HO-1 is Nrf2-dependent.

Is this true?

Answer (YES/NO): NO